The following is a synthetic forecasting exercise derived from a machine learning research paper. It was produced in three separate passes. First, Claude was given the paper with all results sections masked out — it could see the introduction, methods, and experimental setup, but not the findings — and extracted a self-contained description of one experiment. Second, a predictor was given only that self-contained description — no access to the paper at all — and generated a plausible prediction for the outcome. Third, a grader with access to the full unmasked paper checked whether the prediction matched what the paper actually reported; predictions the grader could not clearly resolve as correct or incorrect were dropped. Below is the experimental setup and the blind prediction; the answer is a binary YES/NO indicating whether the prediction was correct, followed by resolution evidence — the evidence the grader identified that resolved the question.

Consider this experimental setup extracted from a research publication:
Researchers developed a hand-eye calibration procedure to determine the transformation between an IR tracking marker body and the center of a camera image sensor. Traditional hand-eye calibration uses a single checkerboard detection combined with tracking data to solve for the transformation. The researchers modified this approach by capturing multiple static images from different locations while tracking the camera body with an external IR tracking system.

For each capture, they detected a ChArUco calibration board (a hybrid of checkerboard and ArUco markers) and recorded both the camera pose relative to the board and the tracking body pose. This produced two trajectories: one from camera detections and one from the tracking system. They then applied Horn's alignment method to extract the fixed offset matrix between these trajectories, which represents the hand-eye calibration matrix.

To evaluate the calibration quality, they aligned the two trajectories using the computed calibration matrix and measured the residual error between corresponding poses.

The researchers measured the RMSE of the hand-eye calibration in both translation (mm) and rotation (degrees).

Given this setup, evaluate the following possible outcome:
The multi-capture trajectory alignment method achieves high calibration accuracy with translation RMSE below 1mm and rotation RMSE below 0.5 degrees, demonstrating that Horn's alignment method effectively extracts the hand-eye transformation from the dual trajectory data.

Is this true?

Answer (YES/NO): YES